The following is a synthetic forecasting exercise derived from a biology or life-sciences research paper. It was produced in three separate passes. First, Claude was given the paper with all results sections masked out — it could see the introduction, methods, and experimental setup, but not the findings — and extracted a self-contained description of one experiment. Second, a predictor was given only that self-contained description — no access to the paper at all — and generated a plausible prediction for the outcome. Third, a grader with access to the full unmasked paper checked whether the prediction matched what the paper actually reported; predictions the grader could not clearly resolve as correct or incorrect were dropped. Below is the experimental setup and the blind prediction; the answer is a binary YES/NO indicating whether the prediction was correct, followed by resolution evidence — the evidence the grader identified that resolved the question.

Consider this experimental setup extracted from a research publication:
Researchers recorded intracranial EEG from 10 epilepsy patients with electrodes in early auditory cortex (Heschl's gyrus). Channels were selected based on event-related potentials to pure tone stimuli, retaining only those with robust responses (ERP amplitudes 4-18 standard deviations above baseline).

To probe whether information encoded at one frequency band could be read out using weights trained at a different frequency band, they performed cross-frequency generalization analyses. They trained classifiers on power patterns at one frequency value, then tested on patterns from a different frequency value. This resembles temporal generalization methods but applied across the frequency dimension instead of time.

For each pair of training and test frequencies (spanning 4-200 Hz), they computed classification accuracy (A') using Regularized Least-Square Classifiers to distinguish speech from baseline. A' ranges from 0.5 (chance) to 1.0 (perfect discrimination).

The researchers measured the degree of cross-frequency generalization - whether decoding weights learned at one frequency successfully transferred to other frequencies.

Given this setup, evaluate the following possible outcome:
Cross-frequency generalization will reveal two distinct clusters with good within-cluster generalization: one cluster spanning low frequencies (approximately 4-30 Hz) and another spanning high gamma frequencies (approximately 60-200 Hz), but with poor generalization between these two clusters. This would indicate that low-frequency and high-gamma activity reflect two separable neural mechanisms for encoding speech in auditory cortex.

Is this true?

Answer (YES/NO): NO